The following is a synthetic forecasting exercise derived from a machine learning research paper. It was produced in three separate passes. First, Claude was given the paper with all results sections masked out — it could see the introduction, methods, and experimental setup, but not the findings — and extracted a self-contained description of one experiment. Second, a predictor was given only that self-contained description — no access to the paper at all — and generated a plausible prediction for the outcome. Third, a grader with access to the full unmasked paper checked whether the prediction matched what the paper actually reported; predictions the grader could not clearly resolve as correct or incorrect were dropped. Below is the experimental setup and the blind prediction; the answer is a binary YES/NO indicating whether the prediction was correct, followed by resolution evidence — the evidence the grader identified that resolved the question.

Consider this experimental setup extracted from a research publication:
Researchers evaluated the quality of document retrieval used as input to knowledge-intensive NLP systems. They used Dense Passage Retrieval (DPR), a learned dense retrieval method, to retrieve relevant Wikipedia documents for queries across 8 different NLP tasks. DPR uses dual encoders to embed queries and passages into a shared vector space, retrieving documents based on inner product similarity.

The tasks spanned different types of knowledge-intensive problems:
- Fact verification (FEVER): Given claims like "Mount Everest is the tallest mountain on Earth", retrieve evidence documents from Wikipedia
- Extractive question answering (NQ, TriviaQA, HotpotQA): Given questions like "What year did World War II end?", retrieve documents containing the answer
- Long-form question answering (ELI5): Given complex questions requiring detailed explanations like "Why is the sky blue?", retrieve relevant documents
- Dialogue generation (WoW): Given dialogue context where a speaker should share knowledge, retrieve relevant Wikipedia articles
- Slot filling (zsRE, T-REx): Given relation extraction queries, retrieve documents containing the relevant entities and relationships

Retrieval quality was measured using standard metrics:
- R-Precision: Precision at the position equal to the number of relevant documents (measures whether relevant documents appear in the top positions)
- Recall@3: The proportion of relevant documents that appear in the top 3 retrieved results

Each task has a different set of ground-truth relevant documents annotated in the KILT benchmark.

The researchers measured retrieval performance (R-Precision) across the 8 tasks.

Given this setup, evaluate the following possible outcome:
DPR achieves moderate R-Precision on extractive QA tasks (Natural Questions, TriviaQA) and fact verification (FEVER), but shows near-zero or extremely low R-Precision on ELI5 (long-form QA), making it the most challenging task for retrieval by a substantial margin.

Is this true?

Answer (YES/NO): NO